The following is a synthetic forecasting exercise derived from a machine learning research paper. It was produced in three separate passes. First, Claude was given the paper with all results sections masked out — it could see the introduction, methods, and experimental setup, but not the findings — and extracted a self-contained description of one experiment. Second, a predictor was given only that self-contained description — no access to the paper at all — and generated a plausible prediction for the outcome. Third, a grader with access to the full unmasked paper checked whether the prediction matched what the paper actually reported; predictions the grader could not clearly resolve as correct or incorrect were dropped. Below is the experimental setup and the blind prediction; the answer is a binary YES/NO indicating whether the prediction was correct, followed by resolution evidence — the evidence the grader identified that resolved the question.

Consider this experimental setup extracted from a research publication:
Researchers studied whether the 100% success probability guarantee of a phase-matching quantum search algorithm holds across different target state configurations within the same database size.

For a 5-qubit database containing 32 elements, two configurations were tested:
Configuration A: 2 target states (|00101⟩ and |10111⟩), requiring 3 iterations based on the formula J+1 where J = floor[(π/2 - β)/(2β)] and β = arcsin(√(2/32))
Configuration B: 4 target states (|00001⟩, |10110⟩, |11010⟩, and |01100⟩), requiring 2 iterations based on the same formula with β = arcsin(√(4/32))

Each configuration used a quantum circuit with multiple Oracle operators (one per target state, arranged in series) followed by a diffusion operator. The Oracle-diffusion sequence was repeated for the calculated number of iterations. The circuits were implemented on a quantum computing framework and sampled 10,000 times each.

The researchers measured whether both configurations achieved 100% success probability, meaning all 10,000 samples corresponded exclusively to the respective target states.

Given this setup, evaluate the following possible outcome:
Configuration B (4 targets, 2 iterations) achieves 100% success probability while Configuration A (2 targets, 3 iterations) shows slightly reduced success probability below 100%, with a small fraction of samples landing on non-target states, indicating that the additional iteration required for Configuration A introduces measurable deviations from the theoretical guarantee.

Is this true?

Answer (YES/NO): NO